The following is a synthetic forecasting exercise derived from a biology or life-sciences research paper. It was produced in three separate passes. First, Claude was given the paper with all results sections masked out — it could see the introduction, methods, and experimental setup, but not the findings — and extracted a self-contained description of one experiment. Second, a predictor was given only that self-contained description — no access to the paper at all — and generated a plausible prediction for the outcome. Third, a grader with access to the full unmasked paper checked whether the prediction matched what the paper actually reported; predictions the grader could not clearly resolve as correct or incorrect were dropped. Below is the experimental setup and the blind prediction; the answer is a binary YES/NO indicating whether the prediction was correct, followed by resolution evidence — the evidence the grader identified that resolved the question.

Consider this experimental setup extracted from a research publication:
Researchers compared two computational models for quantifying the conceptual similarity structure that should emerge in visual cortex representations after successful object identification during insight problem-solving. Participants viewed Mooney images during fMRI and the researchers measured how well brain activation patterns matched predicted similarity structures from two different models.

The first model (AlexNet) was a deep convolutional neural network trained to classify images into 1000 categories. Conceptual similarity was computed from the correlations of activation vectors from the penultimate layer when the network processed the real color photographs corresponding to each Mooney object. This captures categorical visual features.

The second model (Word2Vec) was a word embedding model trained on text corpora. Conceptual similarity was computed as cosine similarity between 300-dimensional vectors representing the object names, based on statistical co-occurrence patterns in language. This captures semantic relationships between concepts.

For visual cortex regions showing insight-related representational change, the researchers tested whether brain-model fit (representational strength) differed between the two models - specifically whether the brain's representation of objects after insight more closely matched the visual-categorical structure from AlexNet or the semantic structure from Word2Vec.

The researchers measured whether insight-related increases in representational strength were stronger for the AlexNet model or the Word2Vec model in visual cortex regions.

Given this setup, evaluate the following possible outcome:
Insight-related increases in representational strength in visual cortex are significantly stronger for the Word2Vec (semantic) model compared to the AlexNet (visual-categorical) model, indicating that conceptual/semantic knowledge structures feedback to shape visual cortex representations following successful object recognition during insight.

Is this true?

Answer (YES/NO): NO